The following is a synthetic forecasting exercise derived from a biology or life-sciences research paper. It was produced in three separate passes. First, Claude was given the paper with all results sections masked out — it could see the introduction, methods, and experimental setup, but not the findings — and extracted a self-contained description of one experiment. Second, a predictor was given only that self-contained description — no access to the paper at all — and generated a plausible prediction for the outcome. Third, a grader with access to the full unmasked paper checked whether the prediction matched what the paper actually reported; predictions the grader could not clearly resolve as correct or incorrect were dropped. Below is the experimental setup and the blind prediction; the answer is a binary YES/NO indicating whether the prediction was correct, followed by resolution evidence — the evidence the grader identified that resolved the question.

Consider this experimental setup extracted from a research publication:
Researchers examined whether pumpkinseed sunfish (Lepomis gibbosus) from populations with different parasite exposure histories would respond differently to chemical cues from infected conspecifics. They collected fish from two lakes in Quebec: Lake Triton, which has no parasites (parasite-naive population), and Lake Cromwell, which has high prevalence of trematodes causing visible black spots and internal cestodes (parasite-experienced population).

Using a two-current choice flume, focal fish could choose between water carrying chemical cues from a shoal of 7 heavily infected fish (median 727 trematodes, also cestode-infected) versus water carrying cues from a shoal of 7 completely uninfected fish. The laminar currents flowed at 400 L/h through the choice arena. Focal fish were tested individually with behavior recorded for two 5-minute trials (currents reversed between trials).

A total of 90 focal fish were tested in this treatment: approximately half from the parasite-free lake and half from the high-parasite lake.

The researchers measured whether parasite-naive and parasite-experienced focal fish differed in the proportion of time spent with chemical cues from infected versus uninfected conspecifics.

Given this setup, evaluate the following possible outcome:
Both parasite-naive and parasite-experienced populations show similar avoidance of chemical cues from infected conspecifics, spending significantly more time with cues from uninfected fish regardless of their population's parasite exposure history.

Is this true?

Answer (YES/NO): NO